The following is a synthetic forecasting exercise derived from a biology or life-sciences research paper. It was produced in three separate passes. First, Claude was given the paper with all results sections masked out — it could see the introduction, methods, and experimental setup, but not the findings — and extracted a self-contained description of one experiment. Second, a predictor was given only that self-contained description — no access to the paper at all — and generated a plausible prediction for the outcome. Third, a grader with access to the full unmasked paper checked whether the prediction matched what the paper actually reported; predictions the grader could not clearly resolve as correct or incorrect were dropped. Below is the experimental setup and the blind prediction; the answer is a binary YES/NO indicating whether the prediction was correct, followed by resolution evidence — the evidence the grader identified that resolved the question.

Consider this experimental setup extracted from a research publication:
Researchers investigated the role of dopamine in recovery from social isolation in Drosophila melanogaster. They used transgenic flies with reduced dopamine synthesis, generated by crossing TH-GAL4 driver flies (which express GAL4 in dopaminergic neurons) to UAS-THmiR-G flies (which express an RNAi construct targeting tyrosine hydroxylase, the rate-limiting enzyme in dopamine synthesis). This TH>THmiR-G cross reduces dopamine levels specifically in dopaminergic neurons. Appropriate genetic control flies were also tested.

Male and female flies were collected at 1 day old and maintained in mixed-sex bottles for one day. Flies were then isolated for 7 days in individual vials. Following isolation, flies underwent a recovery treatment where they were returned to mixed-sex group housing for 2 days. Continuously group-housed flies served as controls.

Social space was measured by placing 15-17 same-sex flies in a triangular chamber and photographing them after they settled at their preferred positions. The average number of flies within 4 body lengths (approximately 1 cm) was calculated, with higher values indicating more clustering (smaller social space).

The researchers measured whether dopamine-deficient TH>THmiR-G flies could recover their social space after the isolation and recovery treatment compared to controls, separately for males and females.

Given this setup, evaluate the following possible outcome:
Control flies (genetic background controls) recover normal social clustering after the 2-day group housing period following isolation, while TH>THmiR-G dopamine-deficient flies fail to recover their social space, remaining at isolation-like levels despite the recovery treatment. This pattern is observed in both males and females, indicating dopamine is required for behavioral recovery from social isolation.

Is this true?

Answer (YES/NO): NO